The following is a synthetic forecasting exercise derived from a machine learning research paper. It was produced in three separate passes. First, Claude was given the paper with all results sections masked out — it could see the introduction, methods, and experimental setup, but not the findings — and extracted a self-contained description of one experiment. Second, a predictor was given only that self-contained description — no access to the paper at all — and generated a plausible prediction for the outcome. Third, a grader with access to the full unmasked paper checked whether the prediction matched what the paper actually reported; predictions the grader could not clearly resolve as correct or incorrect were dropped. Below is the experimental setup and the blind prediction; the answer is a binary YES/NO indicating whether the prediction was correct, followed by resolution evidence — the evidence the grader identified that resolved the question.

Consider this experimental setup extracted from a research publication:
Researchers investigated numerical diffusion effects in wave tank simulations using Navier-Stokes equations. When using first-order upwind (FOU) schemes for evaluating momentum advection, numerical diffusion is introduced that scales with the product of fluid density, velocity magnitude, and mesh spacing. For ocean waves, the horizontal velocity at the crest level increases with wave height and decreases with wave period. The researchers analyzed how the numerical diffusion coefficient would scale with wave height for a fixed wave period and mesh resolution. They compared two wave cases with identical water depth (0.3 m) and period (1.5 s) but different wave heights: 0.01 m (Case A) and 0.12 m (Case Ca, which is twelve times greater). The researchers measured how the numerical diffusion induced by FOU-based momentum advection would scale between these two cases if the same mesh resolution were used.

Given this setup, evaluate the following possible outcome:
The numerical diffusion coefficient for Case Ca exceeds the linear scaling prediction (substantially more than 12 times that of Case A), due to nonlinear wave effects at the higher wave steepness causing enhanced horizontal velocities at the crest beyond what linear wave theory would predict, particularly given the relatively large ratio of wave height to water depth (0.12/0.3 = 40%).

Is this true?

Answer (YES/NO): NO